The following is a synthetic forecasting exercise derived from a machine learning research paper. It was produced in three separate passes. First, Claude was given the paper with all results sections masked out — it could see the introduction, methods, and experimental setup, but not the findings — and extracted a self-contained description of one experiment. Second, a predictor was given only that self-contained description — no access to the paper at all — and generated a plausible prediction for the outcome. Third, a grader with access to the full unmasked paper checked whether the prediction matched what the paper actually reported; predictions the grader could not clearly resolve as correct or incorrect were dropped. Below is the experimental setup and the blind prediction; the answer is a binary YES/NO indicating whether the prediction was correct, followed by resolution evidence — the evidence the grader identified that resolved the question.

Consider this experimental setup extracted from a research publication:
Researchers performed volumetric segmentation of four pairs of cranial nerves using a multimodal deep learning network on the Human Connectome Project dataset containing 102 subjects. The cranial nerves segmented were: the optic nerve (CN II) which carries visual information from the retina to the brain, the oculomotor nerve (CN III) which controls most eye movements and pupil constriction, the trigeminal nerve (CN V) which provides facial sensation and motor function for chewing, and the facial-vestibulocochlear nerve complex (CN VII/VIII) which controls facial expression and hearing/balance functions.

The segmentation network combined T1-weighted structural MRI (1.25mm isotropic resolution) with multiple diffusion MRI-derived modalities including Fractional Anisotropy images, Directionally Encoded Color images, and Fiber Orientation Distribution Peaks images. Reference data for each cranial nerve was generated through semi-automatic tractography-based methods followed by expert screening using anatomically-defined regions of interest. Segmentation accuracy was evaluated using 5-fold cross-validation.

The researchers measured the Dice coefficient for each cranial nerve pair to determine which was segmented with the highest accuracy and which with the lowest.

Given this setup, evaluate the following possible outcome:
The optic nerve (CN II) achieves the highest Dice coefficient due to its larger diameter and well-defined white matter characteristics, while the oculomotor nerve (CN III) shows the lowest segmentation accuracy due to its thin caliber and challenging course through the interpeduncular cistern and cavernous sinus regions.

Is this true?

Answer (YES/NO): NO